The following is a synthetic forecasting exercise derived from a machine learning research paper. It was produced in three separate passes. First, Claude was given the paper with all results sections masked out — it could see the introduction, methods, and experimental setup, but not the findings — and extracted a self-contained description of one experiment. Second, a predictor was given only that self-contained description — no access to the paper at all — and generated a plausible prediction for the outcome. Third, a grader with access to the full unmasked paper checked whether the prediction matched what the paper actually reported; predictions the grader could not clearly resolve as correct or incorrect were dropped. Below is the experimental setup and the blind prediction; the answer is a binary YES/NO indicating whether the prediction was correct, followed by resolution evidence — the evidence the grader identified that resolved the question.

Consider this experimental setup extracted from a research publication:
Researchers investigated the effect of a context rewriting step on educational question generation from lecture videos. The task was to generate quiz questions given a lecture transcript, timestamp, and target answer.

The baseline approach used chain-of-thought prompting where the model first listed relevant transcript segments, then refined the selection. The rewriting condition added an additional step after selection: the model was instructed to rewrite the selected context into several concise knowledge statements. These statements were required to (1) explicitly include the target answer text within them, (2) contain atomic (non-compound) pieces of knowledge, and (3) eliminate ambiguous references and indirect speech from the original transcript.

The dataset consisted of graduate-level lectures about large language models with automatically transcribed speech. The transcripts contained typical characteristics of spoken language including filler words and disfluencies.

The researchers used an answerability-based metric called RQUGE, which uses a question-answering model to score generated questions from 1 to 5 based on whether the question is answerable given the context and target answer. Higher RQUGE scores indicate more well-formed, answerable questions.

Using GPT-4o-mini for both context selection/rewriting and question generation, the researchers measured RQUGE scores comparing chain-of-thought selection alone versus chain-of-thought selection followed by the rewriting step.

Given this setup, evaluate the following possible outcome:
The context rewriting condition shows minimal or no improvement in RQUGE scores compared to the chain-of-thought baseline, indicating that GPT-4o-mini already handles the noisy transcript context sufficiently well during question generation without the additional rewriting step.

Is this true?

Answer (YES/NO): NO